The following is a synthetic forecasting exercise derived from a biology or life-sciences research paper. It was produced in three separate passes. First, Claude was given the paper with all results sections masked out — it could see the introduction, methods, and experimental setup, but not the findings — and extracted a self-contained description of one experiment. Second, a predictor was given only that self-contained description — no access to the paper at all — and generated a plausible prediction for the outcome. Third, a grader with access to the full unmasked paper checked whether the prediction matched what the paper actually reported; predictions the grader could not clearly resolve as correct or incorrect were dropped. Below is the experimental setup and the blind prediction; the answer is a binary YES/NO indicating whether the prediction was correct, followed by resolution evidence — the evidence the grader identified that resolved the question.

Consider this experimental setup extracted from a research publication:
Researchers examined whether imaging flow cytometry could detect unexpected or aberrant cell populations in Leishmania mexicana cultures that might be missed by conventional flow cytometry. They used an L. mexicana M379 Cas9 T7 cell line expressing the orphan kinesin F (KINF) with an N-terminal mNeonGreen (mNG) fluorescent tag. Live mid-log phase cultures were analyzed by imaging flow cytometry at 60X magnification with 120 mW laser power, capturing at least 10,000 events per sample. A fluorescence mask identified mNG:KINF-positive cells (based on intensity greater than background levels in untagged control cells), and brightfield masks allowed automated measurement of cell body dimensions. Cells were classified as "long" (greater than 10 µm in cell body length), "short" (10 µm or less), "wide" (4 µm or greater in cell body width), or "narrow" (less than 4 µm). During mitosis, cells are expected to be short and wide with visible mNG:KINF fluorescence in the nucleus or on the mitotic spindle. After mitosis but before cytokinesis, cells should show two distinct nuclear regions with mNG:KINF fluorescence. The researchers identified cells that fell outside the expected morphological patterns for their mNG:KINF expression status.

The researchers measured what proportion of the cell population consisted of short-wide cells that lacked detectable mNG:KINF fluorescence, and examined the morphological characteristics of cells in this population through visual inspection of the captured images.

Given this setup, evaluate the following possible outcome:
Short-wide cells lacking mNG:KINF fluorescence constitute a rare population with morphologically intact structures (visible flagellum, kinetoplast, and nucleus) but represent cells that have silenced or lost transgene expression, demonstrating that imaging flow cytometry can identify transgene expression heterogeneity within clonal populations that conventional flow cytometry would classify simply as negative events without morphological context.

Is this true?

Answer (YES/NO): NO